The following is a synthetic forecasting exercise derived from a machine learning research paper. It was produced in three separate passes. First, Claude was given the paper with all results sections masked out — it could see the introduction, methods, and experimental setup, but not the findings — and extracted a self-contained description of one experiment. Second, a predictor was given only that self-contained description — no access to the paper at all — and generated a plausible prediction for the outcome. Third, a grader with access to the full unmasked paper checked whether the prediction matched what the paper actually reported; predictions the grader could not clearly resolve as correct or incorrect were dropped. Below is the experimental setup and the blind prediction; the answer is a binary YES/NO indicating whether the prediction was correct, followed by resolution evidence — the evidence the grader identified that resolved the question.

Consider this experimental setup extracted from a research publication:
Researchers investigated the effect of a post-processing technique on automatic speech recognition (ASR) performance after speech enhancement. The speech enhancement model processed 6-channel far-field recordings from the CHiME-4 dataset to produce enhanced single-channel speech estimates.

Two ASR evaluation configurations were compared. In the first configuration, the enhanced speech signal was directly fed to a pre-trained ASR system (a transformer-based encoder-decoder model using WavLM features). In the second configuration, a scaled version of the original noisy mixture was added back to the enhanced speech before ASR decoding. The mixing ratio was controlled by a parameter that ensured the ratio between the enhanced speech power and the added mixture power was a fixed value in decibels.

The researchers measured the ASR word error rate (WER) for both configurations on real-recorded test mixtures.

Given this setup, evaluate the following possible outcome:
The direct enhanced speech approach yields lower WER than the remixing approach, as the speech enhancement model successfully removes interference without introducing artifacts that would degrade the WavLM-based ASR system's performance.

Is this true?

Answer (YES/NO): NO